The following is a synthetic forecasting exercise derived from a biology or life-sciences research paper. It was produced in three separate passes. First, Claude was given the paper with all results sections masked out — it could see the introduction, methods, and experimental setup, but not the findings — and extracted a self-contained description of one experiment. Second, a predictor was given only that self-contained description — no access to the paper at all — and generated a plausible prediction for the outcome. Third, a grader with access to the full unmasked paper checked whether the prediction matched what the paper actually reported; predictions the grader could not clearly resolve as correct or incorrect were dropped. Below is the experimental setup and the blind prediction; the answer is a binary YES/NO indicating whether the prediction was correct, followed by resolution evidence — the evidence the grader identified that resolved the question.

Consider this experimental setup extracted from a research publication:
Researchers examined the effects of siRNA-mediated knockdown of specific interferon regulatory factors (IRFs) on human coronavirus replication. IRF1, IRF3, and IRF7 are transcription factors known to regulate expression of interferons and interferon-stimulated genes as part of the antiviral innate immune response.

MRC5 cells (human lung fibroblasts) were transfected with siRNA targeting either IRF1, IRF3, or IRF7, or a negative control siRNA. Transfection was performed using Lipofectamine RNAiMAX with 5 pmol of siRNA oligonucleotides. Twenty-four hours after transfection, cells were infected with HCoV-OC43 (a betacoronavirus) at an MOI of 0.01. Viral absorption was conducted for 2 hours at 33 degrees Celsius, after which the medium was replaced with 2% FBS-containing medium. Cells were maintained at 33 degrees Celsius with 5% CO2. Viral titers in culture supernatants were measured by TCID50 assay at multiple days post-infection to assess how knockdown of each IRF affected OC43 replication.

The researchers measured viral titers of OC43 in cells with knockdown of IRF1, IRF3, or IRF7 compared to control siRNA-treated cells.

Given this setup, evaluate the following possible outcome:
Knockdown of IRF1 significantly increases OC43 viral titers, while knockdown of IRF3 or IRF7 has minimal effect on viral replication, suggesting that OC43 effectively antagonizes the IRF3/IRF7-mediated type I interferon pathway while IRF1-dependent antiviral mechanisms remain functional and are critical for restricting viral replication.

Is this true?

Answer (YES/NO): NO